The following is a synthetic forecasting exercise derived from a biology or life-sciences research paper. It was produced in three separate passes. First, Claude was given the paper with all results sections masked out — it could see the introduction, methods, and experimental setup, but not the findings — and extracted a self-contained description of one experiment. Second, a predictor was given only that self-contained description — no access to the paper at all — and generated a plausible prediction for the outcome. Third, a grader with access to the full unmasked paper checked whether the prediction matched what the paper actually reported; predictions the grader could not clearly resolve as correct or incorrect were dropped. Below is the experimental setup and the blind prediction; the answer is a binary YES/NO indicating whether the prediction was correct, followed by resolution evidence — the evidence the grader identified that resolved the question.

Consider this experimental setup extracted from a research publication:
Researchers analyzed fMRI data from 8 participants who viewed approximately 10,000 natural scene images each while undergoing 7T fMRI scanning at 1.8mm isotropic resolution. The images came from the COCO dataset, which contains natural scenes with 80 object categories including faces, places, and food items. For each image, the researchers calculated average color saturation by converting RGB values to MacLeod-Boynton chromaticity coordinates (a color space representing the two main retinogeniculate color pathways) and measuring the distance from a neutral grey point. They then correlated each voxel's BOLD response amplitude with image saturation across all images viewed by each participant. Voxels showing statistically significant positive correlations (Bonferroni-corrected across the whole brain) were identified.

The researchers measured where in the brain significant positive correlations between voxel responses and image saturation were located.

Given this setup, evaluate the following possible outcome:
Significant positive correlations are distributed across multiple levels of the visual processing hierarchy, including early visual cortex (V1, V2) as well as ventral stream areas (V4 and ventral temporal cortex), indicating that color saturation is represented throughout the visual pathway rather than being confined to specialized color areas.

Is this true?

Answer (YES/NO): NO